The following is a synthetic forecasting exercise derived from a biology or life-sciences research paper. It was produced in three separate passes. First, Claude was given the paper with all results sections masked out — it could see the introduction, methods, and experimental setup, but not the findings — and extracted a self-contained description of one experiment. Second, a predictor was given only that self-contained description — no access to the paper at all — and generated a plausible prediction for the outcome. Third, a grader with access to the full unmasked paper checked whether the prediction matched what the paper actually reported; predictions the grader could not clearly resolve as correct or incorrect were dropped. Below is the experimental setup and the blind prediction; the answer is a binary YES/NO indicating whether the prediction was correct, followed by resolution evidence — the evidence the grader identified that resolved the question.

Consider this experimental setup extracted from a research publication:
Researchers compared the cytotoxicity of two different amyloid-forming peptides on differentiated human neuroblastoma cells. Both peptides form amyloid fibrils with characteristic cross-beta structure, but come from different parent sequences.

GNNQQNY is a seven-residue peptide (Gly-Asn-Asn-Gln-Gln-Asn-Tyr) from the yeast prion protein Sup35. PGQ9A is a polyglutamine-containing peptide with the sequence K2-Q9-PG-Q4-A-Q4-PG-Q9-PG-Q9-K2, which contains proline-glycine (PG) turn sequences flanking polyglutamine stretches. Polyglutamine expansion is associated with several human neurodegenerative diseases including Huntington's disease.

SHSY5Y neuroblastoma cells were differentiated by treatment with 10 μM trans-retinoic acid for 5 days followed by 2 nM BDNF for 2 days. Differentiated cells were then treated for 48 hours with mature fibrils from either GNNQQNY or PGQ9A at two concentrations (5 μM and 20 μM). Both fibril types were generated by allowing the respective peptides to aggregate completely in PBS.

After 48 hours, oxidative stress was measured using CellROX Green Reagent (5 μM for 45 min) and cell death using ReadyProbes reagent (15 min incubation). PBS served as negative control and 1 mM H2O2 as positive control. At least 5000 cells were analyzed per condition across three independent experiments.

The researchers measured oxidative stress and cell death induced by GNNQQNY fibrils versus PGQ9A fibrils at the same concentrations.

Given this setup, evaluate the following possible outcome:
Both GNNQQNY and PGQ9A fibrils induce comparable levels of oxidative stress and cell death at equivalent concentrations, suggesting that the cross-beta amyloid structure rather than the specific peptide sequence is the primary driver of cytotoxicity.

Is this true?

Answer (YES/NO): NO